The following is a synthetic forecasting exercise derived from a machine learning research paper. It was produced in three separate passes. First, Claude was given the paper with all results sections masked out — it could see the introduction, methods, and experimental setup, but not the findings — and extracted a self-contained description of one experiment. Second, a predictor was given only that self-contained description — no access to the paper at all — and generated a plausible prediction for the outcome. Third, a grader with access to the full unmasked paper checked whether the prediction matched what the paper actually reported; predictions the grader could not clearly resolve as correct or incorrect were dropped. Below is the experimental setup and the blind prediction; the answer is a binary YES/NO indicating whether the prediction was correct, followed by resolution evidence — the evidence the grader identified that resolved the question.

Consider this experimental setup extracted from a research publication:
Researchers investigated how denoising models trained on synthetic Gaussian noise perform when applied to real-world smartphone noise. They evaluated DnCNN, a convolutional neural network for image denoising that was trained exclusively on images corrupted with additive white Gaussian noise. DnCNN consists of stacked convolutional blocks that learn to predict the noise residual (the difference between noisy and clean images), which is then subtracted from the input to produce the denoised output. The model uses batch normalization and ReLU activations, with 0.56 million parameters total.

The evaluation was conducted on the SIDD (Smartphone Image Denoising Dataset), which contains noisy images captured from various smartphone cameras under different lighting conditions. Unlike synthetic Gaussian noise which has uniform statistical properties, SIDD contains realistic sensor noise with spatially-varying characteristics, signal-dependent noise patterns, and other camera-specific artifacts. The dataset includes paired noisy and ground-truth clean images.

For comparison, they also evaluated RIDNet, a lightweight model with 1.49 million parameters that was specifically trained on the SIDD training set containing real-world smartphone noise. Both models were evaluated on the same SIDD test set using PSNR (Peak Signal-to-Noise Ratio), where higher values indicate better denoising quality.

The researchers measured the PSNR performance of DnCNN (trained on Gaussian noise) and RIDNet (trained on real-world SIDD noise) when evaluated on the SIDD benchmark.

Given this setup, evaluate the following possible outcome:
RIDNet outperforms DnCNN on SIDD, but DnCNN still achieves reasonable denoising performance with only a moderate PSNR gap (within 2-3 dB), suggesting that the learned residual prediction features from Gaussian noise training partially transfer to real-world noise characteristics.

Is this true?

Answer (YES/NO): NO